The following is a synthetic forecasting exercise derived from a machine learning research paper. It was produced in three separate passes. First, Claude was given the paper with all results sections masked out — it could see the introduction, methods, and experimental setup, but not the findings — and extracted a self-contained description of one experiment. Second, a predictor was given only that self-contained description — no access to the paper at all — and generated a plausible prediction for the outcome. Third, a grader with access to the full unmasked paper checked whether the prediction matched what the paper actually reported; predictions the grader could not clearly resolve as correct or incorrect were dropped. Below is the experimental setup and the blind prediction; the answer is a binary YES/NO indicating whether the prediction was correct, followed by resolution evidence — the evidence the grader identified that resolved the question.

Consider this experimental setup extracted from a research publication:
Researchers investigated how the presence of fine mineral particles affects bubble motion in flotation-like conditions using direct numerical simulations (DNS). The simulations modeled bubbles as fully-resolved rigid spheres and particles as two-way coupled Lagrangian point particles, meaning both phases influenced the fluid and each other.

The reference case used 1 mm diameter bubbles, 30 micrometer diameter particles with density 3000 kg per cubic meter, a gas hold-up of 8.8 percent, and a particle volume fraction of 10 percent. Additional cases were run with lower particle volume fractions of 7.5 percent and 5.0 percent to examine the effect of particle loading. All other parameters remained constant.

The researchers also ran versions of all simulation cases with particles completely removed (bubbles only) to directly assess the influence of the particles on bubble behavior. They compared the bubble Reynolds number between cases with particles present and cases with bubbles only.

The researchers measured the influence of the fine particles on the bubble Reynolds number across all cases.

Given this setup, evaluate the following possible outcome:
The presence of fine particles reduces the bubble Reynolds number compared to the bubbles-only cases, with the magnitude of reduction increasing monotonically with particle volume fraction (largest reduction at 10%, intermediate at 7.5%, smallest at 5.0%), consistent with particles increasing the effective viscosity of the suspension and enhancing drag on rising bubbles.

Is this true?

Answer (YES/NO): NO